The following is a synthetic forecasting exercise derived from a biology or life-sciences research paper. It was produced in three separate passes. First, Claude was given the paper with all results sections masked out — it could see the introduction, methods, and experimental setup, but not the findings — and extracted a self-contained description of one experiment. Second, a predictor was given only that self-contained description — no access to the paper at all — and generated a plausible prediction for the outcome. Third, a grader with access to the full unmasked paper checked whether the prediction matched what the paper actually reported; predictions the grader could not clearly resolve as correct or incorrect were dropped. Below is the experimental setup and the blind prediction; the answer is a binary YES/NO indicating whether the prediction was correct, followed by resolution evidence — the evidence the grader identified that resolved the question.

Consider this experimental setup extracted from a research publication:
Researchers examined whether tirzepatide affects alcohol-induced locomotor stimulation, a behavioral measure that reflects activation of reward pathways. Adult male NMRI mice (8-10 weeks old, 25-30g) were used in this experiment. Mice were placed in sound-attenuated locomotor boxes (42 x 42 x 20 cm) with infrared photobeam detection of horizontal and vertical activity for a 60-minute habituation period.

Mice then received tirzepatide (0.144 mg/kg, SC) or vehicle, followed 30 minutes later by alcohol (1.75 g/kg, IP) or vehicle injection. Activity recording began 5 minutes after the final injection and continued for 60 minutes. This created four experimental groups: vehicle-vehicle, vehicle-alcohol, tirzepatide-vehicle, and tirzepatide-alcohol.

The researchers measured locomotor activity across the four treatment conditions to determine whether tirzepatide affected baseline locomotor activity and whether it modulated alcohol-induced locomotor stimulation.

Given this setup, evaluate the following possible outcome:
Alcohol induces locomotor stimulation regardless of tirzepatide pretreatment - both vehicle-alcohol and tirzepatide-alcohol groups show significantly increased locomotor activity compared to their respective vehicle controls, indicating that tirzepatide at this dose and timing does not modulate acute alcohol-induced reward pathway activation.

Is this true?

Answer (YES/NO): NO